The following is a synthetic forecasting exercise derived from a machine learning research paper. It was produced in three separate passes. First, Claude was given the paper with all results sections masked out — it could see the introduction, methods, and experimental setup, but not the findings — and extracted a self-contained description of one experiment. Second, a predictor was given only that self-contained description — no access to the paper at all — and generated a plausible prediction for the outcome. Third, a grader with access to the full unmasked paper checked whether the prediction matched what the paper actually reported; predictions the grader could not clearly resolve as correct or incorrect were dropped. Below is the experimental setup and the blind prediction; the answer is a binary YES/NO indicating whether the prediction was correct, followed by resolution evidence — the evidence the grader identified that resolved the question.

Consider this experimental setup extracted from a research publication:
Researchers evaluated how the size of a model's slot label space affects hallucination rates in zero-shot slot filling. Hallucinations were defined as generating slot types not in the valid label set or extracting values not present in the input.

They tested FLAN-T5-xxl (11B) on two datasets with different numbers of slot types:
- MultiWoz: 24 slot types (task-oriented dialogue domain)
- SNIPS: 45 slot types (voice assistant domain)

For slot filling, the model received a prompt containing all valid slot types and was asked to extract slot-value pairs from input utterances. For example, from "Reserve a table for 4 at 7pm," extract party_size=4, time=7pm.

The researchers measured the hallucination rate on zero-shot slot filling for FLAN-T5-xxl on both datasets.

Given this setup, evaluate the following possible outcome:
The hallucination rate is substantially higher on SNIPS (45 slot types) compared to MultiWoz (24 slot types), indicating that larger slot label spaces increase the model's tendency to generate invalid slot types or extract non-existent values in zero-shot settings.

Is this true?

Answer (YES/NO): NO